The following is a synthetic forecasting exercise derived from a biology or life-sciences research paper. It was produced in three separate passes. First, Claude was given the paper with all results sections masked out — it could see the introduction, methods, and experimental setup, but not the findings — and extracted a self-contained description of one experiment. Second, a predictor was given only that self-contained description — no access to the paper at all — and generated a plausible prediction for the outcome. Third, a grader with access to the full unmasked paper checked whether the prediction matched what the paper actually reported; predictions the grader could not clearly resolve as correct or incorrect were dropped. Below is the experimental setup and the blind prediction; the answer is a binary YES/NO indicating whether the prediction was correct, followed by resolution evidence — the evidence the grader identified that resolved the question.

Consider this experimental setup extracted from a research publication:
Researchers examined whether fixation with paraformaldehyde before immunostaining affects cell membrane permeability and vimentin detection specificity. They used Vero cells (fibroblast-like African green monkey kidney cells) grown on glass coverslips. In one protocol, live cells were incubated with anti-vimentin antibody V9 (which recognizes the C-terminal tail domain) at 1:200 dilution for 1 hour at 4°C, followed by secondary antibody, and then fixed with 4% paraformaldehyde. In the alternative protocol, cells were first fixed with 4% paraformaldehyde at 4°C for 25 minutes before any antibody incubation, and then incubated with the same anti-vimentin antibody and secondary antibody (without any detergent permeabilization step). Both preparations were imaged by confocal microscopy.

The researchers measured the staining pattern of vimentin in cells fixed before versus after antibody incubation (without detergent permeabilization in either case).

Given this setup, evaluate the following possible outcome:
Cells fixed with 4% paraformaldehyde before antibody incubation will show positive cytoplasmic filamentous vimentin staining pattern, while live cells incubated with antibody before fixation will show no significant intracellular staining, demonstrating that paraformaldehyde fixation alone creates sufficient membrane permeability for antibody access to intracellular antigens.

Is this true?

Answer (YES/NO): YES